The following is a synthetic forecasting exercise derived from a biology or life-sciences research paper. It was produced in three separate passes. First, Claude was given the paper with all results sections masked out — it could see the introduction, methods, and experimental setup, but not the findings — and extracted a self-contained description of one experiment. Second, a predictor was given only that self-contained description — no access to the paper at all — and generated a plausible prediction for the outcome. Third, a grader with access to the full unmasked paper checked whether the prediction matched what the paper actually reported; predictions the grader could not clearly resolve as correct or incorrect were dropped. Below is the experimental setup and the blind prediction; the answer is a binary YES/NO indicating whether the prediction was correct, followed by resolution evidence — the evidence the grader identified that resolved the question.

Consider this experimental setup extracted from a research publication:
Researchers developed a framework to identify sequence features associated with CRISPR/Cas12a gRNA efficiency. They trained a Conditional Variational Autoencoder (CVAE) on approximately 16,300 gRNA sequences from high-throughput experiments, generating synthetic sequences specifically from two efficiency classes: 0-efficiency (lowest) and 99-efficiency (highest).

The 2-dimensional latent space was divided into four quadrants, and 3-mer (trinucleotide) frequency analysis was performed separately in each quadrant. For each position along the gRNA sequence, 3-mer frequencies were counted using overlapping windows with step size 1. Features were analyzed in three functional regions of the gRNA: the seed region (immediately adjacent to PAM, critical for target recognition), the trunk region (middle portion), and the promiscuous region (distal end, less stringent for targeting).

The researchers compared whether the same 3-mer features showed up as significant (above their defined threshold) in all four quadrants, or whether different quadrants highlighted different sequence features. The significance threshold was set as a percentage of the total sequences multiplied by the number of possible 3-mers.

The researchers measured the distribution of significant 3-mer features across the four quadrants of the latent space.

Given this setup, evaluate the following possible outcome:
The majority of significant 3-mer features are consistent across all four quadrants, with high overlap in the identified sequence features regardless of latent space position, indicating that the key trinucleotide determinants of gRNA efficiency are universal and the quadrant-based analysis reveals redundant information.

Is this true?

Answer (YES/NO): NO